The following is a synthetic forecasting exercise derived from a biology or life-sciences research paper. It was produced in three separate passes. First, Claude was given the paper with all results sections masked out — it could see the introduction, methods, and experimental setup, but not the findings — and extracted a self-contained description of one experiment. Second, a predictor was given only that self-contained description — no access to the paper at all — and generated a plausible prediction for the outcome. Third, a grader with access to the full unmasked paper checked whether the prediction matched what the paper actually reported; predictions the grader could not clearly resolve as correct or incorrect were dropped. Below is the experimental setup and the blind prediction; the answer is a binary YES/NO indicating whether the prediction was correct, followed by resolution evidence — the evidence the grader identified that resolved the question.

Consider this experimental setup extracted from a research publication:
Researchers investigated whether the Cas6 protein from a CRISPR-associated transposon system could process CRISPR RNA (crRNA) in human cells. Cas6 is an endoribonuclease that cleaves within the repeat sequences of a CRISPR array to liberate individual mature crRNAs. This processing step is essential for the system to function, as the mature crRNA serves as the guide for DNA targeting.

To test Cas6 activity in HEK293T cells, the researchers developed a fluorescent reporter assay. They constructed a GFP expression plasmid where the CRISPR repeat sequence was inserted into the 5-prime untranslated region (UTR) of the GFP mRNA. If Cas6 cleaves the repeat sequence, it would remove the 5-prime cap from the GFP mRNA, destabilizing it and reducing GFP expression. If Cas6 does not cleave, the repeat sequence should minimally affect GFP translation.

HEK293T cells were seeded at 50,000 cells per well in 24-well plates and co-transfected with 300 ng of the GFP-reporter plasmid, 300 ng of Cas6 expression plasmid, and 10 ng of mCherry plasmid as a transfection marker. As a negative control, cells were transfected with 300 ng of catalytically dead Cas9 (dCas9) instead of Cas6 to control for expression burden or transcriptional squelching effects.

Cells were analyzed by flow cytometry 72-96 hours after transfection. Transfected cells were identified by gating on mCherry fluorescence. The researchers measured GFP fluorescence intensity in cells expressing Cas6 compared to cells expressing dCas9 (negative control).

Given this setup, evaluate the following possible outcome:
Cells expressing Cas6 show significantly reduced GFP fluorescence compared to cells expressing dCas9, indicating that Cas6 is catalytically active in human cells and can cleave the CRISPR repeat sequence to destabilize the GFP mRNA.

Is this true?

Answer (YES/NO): YES